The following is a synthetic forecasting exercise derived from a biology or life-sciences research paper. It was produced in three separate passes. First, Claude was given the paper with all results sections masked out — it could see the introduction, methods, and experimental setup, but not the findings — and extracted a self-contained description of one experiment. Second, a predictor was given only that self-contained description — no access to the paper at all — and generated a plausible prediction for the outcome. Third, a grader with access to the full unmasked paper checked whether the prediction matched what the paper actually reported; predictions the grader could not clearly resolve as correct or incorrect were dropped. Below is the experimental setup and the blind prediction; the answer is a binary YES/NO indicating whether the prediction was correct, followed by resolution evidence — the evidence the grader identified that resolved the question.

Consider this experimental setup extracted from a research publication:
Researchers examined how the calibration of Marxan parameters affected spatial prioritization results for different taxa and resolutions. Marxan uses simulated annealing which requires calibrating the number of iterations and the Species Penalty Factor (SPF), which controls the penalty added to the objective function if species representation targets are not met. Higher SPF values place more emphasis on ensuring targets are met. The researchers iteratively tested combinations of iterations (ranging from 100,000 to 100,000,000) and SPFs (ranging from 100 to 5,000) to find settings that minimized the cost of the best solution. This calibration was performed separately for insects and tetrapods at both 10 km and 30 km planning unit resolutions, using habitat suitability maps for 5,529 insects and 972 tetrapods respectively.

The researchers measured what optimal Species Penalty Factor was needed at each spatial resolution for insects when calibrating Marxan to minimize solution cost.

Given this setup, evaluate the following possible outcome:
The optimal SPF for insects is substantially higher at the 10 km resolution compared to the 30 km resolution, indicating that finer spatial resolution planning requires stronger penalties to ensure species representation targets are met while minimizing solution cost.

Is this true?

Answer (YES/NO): NO